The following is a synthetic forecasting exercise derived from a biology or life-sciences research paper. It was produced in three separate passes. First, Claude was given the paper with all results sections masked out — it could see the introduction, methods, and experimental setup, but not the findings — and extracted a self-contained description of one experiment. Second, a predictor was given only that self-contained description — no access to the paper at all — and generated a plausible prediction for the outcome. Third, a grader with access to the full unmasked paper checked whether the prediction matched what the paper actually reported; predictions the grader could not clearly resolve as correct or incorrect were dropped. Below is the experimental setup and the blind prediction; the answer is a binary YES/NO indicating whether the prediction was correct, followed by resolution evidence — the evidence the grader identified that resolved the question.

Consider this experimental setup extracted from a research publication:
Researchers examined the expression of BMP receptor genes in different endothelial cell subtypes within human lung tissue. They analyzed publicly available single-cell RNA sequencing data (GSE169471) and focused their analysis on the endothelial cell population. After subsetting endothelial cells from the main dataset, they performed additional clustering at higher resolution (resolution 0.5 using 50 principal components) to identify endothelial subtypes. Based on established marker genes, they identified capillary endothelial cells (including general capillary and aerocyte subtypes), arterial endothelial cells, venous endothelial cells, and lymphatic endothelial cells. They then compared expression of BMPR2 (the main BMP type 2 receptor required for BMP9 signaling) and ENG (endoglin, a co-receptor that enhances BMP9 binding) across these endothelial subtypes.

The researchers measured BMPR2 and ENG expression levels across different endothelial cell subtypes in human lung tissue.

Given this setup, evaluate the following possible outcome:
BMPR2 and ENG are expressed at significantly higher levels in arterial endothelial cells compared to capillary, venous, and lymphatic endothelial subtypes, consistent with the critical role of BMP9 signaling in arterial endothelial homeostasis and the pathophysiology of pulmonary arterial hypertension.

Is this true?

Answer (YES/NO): NO